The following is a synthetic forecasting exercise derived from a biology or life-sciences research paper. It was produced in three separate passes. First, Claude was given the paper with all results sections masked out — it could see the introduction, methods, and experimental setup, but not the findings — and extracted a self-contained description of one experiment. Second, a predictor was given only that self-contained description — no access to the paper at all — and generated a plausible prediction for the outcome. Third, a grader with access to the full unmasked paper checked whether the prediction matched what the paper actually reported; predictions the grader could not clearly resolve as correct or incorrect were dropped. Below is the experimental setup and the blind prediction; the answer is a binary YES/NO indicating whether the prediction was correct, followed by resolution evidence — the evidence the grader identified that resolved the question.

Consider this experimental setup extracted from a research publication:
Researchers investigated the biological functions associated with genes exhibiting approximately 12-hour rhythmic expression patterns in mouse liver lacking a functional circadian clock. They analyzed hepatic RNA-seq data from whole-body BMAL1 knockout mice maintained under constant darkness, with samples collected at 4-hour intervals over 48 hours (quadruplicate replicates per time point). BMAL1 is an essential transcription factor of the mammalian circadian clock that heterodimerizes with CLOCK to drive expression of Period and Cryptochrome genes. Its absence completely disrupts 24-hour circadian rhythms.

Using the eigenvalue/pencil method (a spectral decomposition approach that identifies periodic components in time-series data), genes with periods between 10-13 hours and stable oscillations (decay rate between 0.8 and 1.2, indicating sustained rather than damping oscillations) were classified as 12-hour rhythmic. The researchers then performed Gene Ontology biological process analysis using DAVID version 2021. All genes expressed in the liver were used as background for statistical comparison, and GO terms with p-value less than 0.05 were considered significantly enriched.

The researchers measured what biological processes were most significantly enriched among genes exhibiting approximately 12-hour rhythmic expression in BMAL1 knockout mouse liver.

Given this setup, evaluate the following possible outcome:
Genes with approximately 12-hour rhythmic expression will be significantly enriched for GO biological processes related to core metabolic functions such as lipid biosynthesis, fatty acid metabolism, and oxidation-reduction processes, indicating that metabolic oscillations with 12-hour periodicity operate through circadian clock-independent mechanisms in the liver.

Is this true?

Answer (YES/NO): NO